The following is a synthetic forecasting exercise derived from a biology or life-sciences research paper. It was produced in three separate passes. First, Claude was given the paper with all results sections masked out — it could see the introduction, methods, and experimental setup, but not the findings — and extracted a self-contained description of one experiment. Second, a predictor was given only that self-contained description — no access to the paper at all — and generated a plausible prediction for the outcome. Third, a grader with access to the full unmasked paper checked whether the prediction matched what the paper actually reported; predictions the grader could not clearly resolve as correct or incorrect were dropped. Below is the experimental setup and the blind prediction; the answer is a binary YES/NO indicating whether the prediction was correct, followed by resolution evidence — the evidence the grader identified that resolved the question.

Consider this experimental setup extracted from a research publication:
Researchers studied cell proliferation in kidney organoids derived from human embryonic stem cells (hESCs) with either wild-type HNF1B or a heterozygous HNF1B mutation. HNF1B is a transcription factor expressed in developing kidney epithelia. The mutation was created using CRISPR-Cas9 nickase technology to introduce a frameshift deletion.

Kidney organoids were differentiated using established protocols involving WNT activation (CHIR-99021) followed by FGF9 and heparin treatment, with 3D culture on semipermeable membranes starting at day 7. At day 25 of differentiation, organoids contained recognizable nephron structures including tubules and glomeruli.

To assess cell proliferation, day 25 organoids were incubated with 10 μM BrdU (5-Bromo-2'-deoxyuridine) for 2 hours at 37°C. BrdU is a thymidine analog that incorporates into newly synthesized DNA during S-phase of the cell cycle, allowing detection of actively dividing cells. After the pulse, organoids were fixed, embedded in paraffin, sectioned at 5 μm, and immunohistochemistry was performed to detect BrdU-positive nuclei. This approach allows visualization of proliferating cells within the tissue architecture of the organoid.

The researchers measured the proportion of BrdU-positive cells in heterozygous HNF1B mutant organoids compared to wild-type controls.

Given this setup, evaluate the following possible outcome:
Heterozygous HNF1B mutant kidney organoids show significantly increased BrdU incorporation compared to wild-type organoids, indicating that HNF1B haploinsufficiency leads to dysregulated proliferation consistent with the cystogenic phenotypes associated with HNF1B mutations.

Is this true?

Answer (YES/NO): YES